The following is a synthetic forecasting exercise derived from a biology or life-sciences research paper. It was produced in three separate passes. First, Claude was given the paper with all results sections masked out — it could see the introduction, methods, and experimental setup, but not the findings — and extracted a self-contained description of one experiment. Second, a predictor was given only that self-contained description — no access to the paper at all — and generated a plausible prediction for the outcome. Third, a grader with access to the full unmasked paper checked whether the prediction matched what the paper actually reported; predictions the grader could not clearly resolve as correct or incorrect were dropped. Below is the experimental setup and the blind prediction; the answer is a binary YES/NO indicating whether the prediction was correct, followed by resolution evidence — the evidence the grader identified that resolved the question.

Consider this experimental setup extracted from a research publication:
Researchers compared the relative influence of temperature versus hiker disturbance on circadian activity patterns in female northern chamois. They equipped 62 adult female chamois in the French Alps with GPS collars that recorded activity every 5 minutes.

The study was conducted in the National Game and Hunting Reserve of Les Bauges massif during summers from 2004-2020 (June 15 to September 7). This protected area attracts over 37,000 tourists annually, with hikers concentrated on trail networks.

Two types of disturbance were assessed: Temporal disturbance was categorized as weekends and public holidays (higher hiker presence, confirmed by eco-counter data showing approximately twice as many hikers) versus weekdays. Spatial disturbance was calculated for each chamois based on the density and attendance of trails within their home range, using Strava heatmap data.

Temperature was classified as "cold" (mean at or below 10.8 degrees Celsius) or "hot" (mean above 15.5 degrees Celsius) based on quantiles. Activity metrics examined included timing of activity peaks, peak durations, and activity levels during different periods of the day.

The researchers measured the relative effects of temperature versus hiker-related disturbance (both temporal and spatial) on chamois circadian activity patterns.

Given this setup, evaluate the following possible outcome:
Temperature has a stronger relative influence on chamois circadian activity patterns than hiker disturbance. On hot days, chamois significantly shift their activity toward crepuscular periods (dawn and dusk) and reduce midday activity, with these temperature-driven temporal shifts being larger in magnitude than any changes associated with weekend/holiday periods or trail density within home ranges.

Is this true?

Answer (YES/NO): YES